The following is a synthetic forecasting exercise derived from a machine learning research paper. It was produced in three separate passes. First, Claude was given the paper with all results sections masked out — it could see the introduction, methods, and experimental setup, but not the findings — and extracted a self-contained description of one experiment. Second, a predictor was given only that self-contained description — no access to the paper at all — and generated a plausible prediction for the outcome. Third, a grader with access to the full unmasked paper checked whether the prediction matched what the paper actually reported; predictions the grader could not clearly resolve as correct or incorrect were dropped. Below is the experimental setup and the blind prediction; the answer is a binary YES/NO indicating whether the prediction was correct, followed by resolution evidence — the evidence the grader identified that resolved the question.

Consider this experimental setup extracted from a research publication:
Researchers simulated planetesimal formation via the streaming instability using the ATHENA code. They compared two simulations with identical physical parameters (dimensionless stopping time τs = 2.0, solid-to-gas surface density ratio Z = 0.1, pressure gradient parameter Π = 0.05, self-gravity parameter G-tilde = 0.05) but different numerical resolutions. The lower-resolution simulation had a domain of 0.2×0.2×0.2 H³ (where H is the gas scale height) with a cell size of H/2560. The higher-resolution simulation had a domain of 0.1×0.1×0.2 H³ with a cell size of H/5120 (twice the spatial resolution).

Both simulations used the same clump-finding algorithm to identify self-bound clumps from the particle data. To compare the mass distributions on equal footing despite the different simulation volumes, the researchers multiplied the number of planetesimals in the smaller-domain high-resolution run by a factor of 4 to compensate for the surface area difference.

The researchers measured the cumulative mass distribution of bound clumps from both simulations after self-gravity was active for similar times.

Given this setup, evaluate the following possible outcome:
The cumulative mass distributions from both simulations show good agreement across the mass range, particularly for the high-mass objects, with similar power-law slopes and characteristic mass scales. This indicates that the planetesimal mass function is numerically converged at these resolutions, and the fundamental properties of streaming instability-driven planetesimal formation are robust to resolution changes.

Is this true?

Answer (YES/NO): NO